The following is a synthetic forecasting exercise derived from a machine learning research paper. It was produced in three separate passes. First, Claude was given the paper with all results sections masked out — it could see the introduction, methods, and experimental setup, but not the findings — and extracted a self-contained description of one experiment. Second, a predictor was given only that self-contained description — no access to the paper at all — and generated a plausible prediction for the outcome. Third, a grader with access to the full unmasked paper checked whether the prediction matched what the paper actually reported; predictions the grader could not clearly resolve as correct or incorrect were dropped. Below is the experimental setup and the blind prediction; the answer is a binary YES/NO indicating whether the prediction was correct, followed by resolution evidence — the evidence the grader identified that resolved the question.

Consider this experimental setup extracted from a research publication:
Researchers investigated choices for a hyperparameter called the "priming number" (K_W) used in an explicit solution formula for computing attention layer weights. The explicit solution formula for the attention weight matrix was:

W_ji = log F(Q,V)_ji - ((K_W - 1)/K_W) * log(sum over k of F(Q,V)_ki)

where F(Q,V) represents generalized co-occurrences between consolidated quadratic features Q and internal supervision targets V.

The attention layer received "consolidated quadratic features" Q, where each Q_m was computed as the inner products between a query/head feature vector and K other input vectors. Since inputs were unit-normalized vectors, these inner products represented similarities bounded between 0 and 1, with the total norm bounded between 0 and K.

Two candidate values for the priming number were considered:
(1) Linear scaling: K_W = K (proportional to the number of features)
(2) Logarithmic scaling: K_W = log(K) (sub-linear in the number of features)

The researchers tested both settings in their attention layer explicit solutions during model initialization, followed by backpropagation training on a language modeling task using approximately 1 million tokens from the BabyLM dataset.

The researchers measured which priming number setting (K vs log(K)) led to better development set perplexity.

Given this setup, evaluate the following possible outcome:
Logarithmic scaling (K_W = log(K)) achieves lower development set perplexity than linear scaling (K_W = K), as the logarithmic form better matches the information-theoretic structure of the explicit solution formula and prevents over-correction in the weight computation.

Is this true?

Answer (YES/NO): YES